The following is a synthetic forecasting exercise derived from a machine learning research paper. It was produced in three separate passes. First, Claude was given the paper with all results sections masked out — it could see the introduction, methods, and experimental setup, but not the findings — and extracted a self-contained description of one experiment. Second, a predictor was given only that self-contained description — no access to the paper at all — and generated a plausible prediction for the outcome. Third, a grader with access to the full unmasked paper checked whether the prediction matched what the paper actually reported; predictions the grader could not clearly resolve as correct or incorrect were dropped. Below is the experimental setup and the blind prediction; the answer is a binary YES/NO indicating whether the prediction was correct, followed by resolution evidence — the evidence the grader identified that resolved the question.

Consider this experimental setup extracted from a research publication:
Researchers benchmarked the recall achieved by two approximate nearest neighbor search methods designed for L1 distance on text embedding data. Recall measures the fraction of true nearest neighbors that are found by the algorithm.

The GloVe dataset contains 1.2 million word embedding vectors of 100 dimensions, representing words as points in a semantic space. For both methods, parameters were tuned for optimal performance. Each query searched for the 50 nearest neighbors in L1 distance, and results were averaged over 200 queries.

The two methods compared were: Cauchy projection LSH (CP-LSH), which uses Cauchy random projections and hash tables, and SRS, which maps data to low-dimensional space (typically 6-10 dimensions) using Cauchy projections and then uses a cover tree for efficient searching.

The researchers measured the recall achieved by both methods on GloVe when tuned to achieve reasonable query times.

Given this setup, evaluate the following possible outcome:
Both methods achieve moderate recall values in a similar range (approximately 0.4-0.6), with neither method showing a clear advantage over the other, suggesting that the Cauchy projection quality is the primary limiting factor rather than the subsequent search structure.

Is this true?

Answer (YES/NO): NO